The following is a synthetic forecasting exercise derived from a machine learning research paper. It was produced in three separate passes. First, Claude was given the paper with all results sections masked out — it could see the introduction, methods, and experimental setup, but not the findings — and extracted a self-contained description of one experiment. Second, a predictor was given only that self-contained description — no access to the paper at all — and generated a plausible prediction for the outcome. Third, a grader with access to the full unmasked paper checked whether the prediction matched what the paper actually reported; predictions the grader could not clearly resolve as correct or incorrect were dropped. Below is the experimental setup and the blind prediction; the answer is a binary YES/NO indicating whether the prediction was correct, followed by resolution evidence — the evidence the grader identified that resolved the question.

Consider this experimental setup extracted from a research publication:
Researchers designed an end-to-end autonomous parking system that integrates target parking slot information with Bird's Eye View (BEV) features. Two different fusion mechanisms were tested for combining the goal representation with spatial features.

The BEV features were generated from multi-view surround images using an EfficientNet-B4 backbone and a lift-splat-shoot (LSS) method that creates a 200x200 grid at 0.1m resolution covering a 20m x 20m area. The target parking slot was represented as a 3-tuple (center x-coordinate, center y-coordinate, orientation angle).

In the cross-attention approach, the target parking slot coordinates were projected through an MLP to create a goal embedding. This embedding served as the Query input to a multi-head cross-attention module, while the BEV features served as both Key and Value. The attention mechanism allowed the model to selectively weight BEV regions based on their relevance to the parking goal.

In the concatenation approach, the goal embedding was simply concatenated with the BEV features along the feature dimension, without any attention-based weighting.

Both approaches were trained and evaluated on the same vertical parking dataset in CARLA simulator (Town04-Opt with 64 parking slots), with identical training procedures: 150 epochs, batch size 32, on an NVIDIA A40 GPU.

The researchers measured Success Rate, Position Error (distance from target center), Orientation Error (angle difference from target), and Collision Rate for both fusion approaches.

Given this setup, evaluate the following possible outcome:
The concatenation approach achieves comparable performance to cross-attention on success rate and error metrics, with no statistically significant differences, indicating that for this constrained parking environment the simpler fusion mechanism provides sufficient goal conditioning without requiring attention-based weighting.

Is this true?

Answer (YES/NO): NO